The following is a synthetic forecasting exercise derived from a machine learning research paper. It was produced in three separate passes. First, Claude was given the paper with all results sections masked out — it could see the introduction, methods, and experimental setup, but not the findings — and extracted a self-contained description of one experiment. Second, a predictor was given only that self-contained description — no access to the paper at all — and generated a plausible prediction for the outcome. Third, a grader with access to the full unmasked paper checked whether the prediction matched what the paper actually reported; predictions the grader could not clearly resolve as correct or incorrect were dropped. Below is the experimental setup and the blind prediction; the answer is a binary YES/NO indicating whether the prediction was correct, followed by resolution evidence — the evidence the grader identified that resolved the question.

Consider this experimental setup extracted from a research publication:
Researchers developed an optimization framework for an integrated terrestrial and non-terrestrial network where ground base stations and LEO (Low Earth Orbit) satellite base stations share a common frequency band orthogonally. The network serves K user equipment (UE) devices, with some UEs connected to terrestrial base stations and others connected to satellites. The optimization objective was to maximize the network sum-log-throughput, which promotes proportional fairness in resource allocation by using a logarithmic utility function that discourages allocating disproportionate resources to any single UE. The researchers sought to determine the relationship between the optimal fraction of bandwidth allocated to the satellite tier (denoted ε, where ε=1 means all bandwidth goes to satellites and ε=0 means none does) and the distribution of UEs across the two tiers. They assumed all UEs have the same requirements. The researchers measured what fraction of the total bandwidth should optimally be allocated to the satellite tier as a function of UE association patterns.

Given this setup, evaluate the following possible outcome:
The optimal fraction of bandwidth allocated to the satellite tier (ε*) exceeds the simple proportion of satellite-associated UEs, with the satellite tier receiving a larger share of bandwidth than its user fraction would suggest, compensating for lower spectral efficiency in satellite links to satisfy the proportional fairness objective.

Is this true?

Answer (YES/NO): NO